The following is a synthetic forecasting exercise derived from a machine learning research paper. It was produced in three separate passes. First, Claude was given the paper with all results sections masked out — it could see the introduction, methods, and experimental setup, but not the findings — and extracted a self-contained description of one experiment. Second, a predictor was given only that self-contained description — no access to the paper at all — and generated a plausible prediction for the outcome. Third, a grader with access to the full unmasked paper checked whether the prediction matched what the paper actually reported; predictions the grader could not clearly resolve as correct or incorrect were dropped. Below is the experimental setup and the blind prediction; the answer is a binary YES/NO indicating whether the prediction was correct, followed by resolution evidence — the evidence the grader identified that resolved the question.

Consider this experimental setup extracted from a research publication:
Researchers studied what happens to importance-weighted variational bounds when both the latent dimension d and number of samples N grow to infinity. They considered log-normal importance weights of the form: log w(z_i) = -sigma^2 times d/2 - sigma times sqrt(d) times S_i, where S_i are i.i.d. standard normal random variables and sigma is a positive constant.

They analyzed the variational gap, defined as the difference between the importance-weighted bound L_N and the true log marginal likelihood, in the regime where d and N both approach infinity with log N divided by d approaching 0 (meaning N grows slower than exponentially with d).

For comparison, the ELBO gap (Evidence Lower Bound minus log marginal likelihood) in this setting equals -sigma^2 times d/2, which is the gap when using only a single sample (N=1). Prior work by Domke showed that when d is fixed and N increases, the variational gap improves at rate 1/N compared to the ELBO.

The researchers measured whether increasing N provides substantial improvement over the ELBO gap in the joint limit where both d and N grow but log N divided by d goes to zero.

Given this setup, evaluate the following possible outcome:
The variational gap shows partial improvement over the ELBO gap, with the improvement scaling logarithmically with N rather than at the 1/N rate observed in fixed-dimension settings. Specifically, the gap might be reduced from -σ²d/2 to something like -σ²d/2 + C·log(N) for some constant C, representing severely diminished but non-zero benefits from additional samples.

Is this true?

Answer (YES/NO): NO